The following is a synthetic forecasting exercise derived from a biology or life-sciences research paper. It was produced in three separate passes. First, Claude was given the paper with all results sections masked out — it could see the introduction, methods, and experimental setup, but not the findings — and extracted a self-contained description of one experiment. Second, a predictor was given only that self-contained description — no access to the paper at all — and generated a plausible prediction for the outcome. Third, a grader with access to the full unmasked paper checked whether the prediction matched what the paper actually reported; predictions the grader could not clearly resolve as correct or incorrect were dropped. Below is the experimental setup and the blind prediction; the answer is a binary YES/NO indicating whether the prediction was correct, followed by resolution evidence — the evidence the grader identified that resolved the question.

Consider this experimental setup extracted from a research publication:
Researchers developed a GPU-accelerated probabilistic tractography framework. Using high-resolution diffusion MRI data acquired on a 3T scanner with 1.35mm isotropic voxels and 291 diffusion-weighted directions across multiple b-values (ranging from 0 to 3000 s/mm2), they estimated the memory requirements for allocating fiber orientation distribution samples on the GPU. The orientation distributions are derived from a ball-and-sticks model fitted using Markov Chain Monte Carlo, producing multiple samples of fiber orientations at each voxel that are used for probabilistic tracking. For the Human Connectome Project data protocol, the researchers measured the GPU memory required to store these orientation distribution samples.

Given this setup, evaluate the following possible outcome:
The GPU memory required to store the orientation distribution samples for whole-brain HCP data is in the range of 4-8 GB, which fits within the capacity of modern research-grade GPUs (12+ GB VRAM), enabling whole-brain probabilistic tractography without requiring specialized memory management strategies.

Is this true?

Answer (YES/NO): NO